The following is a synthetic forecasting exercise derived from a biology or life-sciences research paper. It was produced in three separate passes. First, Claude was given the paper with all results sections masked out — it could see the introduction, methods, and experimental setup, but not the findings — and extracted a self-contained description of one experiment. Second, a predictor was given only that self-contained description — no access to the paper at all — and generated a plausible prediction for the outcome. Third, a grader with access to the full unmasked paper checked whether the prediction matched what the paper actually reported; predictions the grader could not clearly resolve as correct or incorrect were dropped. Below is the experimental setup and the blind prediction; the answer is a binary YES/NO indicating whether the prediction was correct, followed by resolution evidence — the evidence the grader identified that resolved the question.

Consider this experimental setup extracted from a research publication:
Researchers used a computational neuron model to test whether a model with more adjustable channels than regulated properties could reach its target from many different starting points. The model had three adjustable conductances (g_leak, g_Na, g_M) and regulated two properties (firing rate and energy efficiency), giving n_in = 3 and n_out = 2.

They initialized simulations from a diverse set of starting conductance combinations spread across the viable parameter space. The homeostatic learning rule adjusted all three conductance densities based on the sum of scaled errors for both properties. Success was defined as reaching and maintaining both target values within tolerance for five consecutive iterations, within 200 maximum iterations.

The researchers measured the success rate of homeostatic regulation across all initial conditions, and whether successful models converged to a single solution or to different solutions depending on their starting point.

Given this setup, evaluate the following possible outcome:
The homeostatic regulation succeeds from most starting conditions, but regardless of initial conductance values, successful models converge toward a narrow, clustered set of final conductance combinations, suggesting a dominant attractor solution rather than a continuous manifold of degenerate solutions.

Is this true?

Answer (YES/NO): NO